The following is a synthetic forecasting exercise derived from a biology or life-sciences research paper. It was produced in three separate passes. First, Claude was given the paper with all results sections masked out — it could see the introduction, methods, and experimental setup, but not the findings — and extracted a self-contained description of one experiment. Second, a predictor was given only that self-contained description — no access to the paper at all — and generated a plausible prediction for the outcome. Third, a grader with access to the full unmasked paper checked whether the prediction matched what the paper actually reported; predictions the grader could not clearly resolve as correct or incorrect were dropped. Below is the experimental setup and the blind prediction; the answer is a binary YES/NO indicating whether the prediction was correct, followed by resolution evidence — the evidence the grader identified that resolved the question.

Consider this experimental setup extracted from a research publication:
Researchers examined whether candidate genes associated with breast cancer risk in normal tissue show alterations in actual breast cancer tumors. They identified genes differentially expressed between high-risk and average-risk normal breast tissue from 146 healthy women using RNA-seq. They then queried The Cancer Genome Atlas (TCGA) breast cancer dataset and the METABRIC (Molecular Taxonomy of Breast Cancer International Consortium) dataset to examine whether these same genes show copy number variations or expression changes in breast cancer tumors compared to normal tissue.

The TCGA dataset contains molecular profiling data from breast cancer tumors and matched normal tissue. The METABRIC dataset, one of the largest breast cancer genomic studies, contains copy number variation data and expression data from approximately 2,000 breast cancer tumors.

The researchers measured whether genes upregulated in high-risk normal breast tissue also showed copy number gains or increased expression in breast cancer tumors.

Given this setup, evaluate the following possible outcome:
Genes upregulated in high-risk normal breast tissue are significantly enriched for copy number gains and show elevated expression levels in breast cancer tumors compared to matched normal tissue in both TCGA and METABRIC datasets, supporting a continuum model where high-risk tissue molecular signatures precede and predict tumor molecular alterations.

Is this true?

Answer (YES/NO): NO